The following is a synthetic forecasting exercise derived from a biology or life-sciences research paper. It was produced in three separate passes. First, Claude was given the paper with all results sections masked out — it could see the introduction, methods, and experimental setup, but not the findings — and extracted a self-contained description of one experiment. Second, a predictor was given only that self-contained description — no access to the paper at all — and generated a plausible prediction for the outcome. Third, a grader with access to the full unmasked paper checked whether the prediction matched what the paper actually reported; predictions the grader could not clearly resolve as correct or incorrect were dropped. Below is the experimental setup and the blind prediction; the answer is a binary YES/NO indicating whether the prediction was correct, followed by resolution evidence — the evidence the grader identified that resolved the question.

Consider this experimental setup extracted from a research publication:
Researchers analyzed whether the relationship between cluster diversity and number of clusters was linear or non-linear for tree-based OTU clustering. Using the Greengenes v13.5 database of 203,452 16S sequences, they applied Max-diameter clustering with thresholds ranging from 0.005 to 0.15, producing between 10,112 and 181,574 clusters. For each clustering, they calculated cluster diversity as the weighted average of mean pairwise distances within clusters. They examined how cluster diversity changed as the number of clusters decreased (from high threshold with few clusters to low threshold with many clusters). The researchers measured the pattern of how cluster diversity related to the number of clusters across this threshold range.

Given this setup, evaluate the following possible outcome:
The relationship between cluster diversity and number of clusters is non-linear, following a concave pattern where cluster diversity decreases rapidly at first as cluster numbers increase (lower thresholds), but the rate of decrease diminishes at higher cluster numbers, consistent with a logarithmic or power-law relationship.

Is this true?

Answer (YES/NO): YES